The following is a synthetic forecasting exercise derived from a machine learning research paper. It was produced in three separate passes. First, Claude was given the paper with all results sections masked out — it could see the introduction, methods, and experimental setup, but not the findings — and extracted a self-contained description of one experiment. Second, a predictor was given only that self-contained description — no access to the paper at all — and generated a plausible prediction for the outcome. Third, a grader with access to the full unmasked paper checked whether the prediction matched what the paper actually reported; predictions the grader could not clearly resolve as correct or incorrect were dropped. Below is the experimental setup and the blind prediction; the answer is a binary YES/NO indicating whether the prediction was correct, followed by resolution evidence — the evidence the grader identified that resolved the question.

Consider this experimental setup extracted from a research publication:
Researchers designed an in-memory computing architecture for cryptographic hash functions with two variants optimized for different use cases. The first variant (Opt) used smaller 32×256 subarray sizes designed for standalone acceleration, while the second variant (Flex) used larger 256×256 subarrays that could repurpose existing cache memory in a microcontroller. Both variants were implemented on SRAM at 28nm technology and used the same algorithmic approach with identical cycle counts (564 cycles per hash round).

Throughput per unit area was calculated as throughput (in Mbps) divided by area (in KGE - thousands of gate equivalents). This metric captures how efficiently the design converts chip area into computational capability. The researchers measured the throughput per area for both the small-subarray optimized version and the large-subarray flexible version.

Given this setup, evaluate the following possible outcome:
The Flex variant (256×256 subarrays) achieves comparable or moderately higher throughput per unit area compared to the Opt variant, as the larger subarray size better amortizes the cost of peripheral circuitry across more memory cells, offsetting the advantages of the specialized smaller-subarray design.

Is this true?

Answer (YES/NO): NO